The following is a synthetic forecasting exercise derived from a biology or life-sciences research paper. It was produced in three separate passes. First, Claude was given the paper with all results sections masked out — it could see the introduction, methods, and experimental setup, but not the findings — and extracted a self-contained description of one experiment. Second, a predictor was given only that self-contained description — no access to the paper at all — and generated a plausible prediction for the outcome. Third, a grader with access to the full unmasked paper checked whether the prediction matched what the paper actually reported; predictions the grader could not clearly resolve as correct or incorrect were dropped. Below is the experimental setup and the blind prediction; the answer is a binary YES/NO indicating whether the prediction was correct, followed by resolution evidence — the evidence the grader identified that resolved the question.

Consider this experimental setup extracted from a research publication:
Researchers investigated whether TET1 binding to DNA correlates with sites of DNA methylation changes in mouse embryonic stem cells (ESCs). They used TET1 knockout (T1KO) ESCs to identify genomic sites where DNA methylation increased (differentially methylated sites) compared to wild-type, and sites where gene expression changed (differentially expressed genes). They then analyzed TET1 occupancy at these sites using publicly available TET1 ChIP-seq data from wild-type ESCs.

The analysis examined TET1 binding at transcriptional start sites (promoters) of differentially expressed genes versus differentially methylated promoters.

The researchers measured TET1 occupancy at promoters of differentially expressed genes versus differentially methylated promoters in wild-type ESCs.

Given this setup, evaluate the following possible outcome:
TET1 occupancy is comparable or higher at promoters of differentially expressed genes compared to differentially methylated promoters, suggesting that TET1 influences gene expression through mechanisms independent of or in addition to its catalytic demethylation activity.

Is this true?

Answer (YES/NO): YES